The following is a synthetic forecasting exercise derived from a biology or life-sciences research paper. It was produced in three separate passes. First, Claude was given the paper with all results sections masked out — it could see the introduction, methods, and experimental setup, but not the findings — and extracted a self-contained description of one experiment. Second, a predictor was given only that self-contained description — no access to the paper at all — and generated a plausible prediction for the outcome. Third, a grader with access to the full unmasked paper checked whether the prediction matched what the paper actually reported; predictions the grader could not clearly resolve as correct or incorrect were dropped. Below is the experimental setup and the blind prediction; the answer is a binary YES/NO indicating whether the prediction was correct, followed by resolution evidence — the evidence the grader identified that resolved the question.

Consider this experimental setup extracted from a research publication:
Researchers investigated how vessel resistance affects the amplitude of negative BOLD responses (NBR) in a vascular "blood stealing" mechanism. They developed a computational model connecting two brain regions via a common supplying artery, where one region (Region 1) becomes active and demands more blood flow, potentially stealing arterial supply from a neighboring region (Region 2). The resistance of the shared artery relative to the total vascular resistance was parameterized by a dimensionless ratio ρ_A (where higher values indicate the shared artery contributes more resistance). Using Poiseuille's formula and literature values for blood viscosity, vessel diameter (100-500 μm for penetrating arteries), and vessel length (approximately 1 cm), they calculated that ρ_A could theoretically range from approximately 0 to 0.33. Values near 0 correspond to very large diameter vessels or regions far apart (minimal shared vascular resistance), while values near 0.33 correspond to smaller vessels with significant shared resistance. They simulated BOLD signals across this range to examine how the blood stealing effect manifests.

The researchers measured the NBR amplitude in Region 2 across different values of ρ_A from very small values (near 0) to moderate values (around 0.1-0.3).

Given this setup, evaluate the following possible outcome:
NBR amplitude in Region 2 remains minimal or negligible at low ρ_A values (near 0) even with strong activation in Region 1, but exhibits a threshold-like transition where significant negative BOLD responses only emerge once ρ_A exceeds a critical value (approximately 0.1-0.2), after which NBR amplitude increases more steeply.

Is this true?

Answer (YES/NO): NO